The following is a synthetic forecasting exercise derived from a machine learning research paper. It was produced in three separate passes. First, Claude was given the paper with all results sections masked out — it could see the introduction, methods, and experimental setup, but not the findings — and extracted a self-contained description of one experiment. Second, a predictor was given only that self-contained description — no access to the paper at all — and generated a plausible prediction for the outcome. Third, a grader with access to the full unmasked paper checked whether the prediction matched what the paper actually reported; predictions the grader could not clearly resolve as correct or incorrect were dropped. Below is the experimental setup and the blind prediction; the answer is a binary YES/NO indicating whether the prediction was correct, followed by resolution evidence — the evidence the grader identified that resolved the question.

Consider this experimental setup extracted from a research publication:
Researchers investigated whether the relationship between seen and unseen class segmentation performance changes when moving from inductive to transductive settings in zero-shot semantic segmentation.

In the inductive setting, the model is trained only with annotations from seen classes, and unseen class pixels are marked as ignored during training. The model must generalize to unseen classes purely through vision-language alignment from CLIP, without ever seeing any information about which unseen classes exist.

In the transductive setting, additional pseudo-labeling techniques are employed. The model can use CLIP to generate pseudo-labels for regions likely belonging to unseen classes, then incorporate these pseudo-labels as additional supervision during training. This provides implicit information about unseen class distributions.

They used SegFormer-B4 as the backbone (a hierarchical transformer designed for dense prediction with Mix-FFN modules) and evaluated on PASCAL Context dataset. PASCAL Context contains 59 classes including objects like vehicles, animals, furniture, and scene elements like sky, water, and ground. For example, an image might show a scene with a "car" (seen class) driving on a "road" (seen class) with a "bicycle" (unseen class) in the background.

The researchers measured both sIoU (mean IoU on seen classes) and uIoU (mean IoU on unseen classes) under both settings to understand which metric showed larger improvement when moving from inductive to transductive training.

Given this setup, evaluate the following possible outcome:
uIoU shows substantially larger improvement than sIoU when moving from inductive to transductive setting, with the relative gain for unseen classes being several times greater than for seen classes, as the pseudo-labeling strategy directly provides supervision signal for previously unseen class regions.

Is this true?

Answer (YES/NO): YES